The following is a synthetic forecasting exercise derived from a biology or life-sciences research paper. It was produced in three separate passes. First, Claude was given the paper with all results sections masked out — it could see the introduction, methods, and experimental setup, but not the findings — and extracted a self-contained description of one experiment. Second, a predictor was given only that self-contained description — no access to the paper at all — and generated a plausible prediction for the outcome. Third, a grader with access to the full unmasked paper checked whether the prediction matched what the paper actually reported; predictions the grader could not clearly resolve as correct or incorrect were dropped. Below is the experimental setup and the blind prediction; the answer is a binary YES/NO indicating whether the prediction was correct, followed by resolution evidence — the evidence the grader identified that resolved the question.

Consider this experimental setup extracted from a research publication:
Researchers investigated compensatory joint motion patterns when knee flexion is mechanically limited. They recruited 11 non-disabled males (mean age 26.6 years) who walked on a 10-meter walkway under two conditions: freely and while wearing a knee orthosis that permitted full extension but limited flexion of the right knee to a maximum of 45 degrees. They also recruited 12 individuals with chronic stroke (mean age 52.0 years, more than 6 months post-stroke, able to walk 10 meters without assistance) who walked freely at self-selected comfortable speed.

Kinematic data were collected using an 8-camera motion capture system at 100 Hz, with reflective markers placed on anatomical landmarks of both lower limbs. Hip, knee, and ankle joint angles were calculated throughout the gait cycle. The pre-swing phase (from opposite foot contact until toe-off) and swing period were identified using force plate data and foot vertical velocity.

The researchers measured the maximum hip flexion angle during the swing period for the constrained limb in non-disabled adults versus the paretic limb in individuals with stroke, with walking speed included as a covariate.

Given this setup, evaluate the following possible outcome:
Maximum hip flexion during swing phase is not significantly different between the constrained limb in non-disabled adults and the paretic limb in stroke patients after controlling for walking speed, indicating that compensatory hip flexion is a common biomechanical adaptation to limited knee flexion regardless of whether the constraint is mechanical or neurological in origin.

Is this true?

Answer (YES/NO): YES